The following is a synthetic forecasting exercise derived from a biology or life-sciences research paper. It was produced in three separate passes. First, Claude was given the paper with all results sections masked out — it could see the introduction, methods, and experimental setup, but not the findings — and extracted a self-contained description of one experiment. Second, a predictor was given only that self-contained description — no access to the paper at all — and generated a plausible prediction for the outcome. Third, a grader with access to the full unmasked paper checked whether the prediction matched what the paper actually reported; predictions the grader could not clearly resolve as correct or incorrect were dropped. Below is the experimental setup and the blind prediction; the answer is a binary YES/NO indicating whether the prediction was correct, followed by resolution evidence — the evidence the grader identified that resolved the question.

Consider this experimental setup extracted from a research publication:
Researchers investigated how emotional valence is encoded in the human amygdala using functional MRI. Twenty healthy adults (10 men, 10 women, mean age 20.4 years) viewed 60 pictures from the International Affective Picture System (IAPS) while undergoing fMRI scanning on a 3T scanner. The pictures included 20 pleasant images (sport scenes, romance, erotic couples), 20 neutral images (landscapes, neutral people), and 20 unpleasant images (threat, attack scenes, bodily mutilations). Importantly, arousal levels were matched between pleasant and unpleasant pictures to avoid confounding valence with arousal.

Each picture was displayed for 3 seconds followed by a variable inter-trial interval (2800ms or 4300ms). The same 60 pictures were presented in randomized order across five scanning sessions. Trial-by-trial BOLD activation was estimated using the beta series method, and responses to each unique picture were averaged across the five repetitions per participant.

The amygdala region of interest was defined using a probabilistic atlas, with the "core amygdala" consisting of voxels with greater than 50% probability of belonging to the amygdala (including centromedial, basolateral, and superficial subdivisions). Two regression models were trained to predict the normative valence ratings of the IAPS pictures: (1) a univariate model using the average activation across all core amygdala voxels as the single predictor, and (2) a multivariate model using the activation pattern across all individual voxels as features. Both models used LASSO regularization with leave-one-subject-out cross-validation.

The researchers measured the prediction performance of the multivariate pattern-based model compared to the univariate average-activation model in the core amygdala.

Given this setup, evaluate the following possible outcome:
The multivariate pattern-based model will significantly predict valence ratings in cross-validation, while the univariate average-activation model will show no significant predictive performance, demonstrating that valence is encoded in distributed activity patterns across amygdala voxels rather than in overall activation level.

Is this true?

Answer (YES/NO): NO